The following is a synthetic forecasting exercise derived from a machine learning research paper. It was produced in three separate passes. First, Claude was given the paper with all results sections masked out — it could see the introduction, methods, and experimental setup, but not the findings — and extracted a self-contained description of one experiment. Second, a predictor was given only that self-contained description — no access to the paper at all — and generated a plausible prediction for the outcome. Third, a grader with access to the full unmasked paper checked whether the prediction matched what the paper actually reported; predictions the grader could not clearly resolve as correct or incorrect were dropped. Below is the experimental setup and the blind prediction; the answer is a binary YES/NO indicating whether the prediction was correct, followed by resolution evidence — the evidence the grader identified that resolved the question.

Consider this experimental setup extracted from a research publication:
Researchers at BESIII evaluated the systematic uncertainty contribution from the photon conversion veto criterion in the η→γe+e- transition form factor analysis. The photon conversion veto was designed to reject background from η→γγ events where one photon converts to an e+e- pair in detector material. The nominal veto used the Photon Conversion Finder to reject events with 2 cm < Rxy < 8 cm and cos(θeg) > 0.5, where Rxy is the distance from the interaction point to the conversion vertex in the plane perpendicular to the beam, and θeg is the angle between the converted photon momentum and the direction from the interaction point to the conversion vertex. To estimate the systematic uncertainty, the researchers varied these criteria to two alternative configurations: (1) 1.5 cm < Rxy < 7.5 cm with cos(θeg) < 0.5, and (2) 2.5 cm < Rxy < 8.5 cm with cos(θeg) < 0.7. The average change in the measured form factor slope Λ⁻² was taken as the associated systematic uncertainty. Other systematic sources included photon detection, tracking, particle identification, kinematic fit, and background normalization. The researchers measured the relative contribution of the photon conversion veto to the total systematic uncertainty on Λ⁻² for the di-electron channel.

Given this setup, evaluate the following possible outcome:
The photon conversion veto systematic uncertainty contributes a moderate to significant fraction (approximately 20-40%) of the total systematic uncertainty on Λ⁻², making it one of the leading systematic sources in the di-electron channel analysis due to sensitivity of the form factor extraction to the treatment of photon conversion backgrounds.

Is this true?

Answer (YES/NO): YES